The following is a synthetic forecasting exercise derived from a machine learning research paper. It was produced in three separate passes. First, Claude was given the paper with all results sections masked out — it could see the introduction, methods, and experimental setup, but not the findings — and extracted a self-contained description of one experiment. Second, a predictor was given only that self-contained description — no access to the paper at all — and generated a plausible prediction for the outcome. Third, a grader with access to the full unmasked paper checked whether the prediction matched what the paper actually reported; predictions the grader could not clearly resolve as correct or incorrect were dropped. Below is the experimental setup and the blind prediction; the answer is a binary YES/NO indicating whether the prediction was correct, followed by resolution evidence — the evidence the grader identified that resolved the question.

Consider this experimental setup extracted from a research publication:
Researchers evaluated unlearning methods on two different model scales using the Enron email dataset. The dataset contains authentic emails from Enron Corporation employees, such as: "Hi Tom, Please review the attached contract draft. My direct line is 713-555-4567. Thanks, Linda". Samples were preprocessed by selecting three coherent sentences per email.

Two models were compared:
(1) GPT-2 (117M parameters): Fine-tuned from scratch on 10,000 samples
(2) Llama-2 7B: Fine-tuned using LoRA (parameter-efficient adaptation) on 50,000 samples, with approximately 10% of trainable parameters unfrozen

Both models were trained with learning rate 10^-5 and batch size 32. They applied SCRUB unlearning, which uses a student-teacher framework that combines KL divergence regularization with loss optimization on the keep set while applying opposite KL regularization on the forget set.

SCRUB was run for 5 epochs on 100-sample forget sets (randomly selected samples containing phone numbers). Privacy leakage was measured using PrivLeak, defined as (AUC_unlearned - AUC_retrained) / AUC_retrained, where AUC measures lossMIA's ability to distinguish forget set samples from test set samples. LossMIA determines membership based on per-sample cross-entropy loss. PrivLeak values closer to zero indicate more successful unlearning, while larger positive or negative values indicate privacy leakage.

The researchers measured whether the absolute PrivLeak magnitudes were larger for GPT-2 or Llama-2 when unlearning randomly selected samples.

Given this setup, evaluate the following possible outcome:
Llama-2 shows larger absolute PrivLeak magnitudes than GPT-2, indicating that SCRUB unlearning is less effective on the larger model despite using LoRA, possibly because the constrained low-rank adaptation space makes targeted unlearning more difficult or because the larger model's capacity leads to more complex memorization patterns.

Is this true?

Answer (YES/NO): NO